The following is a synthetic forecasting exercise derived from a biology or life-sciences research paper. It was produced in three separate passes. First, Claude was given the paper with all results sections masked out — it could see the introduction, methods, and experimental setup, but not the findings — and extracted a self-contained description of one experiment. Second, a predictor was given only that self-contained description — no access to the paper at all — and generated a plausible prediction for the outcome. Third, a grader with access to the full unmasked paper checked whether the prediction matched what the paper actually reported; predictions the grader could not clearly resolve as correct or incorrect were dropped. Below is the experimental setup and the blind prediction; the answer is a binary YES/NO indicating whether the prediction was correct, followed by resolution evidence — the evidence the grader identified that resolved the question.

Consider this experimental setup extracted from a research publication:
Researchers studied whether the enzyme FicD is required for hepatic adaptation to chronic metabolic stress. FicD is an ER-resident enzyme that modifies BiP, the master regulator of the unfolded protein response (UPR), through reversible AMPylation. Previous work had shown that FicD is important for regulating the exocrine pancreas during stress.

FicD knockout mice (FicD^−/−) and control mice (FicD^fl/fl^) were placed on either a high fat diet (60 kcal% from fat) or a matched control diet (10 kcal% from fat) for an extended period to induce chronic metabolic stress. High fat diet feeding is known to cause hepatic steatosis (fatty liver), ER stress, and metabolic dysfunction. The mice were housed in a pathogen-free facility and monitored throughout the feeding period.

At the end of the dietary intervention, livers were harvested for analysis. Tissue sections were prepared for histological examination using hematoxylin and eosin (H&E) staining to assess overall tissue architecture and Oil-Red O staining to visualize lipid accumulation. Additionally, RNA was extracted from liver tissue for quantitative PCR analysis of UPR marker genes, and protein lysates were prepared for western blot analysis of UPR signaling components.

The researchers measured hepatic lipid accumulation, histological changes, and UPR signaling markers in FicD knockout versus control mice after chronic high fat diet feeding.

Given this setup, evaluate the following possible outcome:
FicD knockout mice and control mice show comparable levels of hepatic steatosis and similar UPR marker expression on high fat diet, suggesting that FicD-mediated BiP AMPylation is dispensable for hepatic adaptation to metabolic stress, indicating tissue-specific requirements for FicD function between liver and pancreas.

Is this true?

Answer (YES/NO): NO